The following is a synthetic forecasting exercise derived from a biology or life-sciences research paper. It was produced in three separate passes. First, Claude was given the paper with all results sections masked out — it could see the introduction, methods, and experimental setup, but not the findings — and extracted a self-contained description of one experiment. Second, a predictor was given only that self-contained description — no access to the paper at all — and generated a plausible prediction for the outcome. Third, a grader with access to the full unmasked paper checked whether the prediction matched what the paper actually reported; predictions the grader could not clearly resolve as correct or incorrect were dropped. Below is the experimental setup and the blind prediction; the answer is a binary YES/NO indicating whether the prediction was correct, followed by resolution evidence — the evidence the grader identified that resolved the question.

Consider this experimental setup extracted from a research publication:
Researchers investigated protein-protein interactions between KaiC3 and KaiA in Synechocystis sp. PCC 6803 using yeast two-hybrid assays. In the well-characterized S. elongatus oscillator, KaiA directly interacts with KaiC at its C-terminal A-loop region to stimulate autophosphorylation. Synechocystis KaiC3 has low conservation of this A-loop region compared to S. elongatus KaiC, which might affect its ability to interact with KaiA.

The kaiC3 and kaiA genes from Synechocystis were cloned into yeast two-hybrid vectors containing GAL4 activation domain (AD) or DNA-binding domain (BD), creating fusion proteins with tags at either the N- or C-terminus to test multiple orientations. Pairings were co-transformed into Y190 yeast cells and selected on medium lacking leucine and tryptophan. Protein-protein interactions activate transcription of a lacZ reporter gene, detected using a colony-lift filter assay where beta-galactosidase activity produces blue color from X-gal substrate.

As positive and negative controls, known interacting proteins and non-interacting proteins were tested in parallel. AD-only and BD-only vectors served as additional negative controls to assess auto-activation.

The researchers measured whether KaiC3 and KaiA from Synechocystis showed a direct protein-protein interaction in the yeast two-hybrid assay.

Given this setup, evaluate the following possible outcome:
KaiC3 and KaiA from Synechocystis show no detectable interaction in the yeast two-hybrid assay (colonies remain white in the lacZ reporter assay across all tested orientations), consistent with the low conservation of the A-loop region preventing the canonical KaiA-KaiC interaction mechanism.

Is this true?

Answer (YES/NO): YES